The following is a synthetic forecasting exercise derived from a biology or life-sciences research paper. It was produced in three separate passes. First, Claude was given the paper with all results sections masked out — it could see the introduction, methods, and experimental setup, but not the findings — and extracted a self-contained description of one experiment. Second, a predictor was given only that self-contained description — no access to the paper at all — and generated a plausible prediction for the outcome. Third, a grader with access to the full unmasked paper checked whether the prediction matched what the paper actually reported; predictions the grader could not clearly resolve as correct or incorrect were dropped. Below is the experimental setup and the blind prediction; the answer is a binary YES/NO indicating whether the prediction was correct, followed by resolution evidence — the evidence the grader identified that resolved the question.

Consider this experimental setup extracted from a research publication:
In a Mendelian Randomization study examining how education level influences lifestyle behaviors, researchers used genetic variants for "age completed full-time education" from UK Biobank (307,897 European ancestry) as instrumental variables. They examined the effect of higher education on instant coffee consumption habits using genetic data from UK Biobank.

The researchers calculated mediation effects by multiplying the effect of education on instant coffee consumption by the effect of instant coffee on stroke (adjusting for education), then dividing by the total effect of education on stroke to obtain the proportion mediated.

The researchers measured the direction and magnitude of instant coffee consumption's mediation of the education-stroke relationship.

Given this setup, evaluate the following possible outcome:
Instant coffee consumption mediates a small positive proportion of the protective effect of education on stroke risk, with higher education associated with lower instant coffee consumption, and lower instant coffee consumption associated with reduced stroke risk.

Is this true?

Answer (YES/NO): NO